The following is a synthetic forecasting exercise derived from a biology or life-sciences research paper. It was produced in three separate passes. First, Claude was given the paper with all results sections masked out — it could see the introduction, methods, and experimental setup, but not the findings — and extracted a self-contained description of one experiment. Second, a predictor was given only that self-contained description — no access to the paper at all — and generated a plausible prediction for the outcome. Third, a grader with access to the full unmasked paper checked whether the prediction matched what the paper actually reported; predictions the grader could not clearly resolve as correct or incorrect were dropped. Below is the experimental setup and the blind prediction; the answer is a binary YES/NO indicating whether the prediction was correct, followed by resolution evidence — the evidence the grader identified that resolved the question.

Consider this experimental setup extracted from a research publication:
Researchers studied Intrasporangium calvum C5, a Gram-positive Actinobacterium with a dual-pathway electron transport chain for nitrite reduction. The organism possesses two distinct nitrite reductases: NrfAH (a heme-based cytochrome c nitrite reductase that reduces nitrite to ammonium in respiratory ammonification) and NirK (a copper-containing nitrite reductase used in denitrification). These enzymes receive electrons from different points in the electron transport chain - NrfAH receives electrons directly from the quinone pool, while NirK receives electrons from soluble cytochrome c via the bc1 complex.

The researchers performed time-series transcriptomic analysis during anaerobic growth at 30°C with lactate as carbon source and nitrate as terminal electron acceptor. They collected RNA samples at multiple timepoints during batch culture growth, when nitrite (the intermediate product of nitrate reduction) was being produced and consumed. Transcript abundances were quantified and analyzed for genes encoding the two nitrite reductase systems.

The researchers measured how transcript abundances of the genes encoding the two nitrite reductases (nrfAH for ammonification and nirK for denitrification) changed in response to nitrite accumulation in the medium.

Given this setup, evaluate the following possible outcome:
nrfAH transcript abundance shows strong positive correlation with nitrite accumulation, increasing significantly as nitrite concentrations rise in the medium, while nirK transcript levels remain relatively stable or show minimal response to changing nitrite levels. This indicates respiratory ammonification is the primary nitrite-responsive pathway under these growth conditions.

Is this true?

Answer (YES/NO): NO